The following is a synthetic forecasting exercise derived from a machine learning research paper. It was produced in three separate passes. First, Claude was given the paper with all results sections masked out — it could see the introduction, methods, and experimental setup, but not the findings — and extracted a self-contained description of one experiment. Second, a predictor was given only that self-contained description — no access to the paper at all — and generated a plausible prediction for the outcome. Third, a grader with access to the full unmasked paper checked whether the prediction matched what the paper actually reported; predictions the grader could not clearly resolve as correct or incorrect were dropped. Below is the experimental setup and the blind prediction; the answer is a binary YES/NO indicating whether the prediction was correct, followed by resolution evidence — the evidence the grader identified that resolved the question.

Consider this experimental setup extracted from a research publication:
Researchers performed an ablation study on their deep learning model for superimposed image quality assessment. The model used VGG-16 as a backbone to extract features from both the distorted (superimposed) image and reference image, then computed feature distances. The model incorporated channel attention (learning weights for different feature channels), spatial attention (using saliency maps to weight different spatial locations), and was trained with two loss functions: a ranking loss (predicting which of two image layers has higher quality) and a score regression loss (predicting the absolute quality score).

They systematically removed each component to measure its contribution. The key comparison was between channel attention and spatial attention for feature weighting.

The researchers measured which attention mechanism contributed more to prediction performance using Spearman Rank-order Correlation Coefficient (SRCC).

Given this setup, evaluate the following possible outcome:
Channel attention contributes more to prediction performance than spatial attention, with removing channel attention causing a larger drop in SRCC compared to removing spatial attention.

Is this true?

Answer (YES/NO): NO